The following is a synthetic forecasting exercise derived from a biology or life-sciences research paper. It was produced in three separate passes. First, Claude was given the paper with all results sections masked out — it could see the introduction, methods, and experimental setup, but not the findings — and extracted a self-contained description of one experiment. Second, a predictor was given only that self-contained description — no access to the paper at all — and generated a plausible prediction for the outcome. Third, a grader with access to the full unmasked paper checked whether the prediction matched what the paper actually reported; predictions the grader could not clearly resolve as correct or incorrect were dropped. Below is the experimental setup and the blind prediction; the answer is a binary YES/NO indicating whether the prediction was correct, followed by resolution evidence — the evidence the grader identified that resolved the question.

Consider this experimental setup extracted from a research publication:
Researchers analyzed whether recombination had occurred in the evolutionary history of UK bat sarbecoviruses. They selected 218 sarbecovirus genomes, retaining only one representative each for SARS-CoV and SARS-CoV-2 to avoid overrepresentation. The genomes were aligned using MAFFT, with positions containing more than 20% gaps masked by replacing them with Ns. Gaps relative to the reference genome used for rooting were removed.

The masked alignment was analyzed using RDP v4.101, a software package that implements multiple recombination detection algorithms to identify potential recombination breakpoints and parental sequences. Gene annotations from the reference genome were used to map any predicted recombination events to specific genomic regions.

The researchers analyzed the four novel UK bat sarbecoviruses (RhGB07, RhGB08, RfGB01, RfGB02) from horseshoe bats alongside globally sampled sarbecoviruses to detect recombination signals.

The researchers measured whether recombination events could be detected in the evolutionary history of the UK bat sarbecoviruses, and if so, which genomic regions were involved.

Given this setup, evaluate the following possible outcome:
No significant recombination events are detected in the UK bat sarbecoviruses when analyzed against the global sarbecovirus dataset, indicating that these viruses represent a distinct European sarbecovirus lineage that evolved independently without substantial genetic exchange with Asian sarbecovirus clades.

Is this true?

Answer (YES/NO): NO